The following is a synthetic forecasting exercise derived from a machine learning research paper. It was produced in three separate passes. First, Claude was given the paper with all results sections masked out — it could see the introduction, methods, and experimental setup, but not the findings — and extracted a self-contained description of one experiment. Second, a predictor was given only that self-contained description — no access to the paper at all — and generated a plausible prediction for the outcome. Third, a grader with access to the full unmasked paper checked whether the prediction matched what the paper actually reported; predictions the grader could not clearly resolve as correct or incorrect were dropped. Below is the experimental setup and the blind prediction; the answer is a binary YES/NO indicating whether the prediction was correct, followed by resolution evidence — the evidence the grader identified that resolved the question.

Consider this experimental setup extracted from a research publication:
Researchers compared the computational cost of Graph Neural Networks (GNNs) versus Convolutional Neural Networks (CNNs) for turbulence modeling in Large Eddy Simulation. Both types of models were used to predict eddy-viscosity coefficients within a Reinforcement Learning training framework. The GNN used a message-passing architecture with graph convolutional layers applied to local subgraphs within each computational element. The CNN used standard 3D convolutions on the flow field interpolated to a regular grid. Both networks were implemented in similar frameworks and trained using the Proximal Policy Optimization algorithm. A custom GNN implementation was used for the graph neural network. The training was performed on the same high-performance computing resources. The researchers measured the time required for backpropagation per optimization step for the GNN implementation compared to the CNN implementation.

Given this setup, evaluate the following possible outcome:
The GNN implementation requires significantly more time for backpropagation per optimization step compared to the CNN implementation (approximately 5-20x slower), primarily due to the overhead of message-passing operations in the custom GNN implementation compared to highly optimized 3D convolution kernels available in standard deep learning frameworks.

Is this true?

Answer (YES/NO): YES